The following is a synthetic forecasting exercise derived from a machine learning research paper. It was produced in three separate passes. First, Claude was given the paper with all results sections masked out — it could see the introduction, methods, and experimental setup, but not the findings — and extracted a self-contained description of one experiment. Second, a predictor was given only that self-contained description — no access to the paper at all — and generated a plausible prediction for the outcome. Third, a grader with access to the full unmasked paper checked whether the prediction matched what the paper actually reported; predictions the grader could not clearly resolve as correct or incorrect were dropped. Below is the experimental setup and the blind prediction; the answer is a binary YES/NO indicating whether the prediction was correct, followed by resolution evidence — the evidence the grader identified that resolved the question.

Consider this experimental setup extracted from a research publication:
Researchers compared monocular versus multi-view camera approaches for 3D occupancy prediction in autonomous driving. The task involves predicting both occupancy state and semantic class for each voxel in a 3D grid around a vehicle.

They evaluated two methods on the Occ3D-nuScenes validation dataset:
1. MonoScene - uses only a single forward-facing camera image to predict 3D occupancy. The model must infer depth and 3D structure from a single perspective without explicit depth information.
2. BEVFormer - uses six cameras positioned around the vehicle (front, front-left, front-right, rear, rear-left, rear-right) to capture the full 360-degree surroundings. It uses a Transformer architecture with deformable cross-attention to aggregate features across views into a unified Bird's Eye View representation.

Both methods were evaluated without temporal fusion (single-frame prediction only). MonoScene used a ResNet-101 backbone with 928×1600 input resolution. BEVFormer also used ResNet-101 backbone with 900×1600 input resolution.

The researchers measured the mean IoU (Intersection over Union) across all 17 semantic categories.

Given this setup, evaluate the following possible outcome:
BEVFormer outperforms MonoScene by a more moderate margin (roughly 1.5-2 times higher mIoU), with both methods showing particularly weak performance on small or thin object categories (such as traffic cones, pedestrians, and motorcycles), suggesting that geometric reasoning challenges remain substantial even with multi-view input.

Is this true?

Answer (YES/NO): NO